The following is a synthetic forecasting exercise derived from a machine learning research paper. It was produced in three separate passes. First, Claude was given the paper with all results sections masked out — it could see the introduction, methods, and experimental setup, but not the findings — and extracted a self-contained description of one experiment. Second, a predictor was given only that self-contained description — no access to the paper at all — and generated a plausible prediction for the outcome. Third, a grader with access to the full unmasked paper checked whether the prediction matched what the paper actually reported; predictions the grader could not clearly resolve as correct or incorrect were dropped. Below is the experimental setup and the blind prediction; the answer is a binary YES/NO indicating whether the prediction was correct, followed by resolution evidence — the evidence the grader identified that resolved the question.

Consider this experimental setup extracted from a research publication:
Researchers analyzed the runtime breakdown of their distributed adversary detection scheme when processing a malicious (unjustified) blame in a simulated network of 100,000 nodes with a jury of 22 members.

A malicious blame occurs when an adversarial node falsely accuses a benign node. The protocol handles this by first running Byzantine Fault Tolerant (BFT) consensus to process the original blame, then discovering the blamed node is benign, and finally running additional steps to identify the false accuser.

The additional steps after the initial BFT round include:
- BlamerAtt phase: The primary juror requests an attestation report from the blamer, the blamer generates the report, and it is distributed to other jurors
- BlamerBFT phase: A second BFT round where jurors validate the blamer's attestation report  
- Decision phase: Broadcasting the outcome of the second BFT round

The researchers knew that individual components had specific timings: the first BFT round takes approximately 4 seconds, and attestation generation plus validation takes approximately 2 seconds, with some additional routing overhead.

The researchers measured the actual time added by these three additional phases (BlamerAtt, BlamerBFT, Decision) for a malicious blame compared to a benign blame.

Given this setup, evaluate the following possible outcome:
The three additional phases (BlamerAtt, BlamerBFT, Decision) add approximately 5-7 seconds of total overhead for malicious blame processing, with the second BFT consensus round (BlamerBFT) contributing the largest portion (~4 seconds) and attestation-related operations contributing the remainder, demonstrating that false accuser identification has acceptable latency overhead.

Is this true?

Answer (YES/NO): NO